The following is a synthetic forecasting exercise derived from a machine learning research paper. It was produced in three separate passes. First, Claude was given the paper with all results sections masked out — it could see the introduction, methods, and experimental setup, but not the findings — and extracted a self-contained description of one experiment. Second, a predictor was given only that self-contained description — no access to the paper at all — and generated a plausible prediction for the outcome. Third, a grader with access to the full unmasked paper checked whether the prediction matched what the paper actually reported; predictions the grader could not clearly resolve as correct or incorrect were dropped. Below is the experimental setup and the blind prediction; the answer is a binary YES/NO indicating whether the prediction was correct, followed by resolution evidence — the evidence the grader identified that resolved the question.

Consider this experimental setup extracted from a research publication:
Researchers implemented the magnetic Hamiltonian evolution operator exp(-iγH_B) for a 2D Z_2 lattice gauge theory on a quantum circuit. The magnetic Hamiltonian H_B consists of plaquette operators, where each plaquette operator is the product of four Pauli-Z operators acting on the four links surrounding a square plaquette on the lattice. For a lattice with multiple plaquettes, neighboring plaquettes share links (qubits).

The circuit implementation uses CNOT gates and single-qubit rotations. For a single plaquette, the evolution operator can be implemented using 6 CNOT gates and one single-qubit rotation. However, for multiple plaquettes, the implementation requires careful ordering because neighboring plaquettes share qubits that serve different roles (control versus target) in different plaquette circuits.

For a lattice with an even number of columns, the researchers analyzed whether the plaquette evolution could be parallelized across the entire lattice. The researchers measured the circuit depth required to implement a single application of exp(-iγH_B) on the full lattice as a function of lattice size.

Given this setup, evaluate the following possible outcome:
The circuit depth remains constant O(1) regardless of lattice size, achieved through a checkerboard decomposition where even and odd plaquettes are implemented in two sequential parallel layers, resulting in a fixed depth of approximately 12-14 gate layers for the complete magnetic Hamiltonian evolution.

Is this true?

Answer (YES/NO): NO